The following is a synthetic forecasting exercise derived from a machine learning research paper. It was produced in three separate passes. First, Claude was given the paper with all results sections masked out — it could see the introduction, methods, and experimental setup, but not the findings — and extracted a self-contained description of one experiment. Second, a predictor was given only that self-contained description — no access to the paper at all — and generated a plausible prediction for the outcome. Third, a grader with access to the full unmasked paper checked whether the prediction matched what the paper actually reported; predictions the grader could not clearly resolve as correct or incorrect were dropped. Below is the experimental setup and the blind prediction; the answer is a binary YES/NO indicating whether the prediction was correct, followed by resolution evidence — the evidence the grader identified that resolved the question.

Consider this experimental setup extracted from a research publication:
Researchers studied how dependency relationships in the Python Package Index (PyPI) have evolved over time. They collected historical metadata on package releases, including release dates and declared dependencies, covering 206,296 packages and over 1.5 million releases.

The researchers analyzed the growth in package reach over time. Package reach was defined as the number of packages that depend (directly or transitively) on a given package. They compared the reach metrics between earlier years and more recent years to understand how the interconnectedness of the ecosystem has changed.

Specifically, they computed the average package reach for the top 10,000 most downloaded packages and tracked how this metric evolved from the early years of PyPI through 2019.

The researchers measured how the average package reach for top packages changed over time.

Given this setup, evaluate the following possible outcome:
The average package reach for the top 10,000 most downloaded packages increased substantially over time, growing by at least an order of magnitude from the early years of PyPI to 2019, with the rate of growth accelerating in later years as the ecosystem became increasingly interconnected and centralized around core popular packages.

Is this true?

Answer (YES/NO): YES